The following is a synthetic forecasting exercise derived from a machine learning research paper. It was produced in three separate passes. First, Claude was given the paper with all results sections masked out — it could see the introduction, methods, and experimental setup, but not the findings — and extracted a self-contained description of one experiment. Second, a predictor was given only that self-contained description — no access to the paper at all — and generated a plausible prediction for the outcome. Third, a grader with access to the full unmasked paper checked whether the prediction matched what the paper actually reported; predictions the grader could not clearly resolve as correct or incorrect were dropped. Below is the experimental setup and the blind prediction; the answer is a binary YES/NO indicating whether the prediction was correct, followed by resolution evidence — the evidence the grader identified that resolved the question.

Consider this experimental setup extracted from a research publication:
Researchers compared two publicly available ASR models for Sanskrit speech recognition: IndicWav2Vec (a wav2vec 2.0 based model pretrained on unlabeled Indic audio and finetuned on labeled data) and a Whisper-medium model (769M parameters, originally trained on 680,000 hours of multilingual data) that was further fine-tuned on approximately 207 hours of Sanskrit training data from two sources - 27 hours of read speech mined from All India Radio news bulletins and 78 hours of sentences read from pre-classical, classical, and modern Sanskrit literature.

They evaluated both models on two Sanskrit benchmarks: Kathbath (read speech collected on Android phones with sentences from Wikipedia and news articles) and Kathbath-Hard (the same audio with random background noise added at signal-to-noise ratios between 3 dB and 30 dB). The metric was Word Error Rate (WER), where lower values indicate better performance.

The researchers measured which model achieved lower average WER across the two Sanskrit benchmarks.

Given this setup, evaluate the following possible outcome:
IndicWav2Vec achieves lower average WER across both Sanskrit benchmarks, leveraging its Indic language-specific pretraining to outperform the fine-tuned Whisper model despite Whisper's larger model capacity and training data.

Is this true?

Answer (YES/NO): YES